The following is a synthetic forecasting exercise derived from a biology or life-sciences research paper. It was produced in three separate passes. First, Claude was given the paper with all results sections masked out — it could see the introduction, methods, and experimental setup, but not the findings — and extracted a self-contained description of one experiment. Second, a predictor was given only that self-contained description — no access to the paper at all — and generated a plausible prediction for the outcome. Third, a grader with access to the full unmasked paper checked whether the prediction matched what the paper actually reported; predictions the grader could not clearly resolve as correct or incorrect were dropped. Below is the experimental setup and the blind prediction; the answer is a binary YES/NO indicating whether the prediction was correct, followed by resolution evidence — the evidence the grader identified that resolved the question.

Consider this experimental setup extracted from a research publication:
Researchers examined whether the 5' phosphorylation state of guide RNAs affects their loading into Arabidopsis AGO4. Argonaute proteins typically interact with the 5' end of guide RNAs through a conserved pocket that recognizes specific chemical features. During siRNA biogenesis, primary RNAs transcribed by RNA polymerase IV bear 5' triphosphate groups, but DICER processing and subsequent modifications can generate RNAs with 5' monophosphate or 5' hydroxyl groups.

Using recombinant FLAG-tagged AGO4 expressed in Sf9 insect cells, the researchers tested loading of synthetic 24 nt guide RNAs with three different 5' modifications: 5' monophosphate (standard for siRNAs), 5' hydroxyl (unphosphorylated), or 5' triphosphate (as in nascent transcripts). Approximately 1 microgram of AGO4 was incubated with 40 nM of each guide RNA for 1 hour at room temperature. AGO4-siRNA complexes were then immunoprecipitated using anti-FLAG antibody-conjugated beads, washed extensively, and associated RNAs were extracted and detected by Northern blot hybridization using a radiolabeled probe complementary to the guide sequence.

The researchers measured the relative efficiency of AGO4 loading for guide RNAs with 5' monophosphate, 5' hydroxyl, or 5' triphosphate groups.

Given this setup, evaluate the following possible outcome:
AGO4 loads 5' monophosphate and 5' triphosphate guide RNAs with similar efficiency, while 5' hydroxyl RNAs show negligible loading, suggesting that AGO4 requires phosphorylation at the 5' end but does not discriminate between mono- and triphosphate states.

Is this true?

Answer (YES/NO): NO